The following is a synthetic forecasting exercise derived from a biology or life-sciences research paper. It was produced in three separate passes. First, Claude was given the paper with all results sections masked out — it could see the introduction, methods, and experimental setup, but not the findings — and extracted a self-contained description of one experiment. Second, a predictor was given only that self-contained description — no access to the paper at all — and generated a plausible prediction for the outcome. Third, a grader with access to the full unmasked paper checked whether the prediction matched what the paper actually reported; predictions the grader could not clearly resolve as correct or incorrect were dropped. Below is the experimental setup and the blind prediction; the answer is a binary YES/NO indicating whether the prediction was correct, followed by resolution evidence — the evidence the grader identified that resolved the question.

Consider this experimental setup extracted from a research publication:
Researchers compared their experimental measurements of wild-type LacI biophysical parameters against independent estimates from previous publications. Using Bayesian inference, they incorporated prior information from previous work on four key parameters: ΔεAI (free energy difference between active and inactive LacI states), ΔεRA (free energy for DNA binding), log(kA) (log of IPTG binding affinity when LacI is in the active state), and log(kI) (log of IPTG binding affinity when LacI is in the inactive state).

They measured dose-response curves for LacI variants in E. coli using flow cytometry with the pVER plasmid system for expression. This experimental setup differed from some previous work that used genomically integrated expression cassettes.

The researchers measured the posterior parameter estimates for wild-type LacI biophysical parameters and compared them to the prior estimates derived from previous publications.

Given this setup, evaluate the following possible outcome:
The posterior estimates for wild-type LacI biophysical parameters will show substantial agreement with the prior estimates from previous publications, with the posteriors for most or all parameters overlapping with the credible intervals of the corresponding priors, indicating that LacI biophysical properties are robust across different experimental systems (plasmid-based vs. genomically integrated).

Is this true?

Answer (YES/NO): NO